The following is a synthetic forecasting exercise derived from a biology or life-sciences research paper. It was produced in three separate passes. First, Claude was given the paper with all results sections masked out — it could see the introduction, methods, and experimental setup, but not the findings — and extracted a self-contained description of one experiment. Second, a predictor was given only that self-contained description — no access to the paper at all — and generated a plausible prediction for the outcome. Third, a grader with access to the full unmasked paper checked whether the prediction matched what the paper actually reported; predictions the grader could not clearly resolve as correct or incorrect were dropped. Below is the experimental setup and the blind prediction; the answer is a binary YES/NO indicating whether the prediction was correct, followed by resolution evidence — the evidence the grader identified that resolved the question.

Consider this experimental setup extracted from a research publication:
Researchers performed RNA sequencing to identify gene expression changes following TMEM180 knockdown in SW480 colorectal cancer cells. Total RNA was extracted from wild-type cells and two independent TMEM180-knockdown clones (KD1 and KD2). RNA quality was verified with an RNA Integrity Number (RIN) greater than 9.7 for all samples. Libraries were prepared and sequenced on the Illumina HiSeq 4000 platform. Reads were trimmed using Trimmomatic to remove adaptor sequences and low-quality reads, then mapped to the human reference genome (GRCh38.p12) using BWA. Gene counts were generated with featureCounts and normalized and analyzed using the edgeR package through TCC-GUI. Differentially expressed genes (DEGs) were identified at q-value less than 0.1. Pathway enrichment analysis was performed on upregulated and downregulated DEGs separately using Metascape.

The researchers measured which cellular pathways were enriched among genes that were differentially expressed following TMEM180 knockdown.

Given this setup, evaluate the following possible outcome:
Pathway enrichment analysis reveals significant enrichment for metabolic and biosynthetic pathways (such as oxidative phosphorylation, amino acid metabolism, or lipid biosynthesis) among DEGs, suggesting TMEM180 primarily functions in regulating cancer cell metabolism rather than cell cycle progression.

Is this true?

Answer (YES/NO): NO